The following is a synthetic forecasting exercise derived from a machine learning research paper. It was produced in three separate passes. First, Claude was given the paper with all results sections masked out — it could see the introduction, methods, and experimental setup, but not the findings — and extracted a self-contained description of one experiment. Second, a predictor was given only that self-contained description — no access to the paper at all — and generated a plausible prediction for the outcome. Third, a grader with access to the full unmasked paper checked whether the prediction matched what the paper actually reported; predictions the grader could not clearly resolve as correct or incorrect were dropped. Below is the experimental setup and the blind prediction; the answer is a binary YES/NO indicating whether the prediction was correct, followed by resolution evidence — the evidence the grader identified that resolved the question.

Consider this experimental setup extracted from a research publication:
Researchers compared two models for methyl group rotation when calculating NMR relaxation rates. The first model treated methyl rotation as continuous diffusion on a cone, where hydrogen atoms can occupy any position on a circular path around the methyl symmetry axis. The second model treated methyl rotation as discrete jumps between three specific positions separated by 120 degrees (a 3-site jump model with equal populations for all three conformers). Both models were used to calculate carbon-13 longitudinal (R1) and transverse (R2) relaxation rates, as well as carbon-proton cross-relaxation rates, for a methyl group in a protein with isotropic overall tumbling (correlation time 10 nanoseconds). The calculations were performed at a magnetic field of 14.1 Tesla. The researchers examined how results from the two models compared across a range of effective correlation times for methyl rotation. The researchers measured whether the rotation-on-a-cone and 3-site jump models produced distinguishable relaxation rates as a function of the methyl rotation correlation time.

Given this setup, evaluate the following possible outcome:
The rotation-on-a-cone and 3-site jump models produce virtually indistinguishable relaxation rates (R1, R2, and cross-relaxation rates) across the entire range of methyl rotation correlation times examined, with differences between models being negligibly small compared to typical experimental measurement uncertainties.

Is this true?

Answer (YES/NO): NO